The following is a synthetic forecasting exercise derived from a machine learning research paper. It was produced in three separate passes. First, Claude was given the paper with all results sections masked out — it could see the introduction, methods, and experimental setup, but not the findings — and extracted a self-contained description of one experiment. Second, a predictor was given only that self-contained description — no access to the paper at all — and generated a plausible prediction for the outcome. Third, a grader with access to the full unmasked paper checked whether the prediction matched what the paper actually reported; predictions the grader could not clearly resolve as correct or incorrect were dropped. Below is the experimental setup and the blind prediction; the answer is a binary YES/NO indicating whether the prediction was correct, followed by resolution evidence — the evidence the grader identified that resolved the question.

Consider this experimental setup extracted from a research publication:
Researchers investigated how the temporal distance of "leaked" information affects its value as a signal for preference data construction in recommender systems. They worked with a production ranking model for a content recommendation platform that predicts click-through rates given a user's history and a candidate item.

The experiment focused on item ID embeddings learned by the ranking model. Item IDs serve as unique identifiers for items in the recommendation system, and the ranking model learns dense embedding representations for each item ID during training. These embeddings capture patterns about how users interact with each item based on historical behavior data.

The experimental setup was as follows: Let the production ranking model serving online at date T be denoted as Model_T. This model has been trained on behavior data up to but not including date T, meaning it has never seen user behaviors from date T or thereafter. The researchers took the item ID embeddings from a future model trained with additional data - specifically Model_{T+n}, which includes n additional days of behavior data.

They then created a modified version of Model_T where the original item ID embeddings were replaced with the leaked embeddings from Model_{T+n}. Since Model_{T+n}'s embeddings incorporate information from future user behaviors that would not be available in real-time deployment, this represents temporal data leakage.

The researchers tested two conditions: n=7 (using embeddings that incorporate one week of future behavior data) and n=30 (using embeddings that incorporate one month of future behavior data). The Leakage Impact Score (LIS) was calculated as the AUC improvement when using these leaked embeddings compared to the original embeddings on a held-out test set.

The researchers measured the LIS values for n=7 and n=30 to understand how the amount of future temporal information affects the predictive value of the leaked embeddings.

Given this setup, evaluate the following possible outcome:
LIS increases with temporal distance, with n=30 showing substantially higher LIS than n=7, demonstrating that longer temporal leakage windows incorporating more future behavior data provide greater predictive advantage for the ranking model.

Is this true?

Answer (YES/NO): YES